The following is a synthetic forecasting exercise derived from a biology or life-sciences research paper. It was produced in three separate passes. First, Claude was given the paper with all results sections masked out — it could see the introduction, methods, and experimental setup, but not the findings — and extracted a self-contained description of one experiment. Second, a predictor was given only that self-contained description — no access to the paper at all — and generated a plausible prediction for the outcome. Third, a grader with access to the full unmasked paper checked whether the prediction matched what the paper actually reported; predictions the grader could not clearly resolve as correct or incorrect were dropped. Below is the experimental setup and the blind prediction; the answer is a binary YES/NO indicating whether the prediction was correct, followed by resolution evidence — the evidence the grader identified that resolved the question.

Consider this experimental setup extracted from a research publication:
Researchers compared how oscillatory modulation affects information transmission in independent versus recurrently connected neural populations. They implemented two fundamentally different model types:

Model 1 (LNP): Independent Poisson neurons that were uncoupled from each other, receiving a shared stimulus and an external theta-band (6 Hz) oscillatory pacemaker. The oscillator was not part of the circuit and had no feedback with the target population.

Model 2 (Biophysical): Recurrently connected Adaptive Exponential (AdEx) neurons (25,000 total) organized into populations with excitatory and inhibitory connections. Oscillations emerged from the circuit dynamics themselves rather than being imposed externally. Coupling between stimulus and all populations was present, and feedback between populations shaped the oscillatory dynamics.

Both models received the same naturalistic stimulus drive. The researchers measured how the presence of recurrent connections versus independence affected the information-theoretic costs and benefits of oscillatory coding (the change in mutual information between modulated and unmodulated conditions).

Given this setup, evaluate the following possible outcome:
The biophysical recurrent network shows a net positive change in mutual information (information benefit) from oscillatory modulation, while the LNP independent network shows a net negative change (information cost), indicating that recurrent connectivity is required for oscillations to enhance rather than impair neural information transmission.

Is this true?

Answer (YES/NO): NO